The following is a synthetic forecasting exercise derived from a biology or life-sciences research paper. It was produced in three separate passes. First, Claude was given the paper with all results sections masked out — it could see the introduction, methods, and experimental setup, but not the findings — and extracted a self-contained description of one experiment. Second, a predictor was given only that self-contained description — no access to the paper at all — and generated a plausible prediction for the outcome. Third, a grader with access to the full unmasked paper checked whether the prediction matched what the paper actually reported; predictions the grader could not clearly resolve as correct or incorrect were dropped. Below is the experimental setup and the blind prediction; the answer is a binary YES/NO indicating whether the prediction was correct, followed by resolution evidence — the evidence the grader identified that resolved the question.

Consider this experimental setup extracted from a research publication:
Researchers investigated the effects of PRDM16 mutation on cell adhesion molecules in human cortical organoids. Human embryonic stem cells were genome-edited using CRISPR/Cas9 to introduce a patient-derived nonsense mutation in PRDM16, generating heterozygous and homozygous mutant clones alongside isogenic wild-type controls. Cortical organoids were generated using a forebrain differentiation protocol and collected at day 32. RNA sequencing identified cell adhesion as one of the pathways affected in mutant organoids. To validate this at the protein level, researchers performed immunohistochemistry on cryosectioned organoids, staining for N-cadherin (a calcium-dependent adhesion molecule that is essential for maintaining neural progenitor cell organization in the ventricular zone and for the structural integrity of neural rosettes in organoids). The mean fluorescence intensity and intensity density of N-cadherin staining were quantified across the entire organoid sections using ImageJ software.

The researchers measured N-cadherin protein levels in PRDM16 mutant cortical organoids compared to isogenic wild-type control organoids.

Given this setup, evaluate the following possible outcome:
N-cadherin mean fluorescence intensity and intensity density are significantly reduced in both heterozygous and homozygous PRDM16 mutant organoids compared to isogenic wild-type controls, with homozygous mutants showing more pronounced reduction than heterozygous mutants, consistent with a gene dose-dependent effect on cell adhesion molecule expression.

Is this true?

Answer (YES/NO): NO